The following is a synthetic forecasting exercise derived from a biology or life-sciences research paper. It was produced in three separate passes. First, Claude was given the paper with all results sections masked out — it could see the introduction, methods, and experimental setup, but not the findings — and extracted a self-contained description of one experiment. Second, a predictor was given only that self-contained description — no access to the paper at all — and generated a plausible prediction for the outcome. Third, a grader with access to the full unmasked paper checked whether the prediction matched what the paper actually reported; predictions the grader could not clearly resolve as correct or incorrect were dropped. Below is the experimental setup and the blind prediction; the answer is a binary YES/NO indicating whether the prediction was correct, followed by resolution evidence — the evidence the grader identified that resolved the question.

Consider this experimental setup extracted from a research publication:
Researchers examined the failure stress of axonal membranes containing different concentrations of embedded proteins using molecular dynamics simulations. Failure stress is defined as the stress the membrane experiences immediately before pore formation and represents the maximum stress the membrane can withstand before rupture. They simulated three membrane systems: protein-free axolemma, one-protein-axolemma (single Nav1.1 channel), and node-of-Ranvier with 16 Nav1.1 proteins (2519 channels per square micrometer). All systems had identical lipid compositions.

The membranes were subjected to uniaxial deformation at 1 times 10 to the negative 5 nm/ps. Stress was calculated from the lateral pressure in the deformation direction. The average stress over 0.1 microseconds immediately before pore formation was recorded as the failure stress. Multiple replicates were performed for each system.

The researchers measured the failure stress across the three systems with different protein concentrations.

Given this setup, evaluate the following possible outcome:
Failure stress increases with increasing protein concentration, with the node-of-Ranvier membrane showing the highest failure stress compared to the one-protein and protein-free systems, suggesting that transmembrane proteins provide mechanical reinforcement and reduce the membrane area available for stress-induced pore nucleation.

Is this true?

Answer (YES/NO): NO